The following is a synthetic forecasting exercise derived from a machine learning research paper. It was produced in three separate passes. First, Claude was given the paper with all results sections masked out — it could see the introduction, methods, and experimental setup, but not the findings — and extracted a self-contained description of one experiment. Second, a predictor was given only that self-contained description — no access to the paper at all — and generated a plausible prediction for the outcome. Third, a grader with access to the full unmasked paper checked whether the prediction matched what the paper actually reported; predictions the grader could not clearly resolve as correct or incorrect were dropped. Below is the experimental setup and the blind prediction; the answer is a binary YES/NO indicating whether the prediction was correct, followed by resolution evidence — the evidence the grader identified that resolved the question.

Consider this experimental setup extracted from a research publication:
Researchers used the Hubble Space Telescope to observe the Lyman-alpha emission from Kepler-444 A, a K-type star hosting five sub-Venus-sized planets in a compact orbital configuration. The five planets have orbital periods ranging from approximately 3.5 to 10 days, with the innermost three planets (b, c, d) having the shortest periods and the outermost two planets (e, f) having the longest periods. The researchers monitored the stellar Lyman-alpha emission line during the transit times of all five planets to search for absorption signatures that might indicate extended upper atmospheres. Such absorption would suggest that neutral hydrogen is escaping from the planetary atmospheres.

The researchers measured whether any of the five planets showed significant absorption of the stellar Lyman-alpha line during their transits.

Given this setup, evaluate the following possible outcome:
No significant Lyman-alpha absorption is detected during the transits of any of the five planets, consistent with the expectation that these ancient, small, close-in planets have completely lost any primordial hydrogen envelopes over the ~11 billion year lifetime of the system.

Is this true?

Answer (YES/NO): NO